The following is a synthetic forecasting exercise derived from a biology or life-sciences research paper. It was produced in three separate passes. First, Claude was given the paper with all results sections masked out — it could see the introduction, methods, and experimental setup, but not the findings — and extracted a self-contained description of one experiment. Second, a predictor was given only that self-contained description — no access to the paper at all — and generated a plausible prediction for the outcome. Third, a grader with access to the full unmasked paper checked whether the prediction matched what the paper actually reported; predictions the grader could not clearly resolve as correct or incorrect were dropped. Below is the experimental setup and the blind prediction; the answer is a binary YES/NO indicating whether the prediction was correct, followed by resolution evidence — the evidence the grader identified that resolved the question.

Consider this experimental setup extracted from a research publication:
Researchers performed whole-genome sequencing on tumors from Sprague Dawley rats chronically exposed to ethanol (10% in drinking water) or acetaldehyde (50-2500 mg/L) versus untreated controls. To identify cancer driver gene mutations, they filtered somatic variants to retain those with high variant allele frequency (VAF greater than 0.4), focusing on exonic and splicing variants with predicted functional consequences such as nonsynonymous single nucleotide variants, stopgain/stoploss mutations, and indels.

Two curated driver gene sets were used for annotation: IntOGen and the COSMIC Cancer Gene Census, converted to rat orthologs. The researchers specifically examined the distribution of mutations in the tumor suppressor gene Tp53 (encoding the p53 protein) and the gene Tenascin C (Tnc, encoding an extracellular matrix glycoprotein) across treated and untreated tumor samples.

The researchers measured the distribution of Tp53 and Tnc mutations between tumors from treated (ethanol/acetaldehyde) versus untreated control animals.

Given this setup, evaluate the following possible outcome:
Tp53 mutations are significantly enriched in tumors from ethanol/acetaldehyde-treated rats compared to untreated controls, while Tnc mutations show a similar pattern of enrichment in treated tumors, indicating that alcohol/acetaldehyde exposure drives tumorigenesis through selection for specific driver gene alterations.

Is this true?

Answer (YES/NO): NO